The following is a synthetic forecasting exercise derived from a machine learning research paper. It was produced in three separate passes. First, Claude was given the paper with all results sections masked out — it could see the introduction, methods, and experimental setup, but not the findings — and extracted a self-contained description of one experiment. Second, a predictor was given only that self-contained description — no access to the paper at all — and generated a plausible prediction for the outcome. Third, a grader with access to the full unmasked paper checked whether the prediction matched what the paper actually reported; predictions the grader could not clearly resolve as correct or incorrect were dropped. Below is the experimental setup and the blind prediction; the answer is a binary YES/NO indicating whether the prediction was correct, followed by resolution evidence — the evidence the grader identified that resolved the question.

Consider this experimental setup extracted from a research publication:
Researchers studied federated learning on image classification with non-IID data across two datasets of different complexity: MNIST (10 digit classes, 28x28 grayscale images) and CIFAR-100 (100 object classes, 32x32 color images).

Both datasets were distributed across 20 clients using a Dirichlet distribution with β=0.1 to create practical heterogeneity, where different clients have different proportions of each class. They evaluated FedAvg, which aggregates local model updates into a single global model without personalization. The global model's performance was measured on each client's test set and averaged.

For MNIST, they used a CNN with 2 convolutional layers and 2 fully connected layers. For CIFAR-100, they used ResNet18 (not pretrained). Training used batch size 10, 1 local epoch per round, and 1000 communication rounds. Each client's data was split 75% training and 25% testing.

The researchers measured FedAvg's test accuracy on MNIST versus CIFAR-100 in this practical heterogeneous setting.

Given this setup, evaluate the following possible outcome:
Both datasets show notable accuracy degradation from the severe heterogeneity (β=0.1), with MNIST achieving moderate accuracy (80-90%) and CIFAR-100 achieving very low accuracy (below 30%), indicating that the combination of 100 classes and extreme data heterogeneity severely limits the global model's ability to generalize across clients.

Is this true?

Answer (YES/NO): NO